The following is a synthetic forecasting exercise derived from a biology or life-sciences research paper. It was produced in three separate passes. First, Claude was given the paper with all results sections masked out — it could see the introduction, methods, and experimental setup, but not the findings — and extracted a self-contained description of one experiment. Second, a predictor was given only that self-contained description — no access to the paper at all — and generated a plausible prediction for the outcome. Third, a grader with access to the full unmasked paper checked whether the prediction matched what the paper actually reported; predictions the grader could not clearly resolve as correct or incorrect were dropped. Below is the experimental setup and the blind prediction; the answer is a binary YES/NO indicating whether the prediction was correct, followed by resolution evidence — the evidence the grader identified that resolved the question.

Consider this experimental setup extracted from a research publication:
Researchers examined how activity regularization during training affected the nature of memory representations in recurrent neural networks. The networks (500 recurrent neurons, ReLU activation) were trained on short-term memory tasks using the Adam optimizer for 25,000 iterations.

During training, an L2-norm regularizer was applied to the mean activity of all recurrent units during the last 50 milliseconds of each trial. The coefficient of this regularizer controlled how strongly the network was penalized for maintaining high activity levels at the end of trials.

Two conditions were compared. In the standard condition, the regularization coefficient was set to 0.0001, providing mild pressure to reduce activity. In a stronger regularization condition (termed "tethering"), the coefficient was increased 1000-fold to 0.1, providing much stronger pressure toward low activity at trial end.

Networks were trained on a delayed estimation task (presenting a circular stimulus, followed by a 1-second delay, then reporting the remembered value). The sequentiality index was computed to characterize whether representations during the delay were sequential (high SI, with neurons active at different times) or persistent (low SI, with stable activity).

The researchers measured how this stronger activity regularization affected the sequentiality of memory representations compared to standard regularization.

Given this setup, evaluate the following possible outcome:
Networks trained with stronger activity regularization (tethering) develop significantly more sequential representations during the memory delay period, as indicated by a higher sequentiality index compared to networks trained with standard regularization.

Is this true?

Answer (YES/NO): YES